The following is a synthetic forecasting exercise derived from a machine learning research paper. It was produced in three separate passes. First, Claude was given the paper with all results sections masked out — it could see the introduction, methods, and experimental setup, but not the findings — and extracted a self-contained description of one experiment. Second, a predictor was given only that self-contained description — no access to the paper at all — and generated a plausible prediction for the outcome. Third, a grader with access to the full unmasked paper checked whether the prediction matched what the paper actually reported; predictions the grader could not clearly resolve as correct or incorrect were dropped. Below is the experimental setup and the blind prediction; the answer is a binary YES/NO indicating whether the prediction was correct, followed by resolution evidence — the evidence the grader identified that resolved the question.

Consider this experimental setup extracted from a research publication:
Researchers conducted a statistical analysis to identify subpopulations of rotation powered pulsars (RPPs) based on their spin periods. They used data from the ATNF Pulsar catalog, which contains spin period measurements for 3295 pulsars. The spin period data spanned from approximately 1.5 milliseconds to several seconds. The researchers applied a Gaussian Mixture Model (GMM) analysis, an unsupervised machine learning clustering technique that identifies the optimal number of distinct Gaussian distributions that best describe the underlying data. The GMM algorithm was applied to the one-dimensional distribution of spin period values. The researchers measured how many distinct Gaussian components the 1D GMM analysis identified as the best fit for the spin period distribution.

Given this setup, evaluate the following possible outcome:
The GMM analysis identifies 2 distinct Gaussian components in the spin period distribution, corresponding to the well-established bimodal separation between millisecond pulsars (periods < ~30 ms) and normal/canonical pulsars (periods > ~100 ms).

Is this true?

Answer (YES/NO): NO